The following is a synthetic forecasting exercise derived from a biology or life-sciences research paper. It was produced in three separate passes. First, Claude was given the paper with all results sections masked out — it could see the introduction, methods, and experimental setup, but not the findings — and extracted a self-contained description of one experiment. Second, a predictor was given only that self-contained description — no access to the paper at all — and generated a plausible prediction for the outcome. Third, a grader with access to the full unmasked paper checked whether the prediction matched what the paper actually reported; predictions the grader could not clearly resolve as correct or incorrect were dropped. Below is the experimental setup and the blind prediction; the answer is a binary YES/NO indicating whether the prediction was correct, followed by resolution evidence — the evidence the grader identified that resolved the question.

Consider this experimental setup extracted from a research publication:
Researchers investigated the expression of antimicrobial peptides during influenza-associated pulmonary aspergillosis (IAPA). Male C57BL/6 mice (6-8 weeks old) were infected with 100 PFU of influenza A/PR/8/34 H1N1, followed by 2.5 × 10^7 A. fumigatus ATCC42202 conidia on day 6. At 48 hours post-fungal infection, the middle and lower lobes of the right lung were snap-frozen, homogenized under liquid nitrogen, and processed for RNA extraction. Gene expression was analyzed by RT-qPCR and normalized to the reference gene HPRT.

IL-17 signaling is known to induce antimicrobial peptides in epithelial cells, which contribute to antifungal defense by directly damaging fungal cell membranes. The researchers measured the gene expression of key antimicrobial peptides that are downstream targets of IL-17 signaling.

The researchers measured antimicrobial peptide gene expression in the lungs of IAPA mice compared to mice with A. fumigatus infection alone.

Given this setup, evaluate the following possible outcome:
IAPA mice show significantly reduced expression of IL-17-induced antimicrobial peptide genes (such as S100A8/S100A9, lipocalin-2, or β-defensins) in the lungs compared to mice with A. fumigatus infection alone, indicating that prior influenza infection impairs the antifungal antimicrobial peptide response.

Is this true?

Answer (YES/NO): YES